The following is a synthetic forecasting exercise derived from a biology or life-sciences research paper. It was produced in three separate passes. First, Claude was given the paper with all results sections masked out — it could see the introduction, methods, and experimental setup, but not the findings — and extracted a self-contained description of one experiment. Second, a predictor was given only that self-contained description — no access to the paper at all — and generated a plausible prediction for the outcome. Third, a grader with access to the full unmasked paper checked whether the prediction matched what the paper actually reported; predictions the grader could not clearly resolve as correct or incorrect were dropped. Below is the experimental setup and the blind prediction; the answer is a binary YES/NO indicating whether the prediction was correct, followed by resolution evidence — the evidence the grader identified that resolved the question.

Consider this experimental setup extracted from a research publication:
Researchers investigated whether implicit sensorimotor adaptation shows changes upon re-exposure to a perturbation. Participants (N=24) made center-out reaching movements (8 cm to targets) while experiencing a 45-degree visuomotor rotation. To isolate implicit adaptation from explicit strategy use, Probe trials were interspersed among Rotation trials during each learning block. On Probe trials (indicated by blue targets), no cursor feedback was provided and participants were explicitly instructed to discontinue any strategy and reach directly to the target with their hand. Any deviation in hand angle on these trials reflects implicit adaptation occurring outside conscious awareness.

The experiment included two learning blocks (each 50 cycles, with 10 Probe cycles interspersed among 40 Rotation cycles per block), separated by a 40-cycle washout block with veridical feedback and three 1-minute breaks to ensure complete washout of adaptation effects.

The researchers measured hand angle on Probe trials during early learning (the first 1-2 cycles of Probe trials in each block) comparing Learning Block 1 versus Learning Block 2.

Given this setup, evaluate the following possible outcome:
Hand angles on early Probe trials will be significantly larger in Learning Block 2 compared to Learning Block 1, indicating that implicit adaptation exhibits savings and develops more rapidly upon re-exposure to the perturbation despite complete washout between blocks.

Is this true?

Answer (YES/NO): NO